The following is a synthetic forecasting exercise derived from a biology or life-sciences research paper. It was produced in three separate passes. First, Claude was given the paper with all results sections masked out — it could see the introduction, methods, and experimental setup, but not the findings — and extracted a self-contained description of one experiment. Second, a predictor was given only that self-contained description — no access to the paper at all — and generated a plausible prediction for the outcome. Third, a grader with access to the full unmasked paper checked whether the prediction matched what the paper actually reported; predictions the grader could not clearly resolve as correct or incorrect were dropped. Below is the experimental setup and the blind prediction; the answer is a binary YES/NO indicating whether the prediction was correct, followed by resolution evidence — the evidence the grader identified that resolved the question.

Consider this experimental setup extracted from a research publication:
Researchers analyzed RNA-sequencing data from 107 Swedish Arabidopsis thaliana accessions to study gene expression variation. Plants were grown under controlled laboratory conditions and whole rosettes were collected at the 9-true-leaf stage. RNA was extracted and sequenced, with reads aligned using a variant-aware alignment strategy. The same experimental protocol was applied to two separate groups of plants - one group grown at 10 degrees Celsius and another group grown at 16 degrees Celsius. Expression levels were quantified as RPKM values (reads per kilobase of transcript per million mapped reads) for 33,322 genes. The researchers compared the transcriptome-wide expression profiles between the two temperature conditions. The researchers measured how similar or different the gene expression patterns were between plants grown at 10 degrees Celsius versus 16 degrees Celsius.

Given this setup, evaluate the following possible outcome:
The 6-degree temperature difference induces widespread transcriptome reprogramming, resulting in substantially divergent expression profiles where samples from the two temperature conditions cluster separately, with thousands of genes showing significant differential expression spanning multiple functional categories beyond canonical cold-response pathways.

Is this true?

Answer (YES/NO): NO